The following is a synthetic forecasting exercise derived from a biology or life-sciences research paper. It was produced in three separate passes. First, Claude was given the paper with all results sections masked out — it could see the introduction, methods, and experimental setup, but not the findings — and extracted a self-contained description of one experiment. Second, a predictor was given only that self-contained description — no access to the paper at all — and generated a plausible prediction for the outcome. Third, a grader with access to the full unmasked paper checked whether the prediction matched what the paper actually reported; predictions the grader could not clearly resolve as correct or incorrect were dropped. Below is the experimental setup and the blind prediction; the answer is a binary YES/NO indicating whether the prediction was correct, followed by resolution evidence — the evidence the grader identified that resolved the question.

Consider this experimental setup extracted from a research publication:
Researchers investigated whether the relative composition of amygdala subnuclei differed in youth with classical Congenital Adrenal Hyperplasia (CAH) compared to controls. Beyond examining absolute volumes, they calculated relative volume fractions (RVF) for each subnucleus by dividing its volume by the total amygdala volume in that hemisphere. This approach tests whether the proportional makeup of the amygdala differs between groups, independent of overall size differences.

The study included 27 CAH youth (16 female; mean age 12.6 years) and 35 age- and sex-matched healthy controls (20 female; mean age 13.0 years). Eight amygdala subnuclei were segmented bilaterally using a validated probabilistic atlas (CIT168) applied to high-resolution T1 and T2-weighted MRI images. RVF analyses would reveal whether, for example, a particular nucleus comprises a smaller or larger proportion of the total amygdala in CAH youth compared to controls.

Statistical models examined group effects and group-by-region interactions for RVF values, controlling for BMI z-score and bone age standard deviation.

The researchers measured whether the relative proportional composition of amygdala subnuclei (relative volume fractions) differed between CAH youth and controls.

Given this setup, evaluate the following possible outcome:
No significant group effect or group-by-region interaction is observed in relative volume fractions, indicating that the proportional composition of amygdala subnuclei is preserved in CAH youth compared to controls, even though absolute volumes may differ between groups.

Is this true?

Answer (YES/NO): YES